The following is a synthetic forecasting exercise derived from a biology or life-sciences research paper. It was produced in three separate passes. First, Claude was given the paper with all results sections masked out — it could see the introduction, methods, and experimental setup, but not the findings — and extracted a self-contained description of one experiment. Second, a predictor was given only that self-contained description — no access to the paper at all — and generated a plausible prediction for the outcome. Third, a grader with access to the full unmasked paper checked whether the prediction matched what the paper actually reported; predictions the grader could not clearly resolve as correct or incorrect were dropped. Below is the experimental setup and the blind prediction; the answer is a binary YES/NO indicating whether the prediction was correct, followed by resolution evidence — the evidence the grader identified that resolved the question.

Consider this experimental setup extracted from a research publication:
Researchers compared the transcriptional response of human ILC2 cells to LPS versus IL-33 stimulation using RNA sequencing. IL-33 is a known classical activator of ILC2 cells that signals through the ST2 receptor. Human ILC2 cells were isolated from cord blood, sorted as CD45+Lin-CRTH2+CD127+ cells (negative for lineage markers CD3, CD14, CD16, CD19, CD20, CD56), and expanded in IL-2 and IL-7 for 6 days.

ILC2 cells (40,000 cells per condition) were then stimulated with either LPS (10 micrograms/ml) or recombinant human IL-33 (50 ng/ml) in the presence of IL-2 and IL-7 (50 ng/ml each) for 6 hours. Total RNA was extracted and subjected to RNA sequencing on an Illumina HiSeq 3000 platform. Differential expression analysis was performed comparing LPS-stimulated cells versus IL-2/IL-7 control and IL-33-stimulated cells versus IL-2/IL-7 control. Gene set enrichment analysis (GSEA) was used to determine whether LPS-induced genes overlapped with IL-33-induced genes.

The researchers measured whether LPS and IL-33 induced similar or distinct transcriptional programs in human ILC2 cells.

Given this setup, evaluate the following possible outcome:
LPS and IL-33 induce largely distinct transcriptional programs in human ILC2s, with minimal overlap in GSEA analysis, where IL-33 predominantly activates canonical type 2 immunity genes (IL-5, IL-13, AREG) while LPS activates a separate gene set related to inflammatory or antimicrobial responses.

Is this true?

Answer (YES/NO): NO